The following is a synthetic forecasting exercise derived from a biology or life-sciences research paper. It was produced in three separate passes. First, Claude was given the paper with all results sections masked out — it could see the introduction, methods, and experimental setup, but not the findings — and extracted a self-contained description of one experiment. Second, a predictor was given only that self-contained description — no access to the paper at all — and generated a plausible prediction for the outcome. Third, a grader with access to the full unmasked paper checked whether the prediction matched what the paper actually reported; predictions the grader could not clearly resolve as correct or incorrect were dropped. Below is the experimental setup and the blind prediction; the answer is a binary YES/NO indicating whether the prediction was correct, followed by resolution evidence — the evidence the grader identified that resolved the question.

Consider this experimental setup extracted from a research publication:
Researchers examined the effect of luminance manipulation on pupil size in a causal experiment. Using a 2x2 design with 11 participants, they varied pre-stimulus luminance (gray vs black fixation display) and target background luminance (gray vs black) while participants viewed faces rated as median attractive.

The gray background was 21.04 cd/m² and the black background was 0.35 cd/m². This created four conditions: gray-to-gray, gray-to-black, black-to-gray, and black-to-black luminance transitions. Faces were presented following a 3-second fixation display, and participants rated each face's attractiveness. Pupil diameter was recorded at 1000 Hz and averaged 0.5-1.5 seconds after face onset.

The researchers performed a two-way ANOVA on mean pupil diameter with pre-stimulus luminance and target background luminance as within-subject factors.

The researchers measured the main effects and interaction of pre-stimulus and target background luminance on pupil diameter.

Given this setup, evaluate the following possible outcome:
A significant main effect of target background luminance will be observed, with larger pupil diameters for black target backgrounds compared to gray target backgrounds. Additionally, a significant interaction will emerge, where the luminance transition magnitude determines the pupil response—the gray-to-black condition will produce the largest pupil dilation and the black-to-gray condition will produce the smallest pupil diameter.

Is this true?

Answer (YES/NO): YES